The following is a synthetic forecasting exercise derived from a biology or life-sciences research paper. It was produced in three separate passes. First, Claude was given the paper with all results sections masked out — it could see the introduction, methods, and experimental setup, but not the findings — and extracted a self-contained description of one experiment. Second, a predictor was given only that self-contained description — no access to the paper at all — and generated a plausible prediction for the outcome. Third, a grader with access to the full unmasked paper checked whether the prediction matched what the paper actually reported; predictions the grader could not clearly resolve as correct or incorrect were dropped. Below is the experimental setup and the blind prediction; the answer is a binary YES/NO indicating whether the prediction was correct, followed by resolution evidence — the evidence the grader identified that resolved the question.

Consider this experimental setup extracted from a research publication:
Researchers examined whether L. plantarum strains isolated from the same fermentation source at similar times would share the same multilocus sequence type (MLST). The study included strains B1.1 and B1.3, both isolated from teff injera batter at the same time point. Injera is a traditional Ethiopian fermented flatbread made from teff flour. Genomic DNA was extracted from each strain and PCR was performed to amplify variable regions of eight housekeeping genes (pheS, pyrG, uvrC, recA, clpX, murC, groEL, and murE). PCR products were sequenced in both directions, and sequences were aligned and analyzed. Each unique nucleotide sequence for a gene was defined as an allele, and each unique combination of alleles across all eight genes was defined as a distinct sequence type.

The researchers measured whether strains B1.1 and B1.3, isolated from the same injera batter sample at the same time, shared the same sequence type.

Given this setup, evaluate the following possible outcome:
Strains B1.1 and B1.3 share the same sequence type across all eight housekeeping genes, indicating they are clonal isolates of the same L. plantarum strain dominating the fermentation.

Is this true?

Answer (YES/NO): NO